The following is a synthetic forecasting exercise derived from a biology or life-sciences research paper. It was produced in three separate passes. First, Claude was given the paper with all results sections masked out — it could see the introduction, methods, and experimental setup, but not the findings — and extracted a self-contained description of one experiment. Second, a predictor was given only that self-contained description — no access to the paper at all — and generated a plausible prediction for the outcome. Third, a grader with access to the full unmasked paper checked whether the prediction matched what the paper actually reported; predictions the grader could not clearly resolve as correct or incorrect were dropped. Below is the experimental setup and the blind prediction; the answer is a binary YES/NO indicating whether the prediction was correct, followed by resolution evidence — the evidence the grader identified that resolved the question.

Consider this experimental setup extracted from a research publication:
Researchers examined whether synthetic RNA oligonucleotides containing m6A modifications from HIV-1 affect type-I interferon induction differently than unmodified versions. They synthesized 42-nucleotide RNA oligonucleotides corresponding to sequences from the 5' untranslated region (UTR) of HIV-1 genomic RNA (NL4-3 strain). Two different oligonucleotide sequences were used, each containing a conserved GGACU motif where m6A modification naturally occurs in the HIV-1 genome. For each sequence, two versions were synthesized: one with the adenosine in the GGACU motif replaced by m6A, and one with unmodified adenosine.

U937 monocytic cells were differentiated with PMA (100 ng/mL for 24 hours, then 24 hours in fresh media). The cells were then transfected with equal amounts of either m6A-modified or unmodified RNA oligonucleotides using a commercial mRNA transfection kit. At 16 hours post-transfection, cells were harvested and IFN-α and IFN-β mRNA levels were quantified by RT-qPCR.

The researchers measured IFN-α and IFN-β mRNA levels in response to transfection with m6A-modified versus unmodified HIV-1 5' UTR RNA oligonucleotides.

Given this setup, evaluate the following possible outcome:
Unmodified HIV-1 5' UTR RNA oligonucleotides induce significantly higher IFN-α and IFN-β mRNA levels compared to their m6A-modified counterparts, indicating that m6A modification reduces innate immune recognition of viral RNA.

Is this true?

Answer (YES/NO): YES